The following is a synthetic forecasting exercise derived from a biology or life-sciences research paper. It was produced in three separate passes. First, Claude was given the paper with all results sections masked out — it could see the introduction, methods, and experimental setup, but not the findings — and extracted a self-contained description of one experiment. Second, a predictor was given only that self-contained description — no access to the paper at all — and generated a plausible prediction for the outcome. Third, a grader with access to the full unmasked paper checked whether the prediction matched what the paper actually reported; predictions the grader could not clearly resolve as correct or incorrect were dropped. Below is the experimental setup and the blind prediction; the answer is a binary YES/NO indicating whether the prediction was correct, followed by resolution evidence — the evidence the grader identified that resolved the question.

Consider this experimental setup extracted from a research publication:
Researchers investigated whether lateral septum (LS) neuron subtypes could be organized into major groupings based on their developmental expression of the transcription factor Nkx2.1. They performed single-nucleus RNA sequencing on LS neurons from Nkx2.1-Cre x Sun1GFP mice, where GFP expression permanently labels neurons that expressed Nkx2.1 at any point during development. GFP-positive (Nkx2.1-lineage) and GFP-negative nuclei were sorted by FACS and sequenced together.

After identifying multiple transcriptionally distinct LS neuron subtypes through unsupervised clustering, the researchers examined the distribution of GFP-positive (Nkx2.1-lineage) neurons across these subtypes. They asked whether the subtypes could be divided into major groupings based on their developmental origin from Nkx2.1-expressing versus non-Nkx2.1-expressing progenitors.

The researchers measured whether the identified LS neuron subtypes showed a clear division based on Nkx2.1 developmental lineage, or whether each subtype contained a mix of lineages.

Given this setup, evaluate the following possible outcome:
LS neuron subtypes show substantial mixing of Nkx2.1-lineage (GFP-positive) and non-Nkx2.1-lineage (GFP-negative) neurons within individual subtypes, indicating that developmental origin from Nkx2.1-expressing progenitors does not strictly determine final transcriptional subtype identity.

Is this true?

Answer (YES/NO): NO